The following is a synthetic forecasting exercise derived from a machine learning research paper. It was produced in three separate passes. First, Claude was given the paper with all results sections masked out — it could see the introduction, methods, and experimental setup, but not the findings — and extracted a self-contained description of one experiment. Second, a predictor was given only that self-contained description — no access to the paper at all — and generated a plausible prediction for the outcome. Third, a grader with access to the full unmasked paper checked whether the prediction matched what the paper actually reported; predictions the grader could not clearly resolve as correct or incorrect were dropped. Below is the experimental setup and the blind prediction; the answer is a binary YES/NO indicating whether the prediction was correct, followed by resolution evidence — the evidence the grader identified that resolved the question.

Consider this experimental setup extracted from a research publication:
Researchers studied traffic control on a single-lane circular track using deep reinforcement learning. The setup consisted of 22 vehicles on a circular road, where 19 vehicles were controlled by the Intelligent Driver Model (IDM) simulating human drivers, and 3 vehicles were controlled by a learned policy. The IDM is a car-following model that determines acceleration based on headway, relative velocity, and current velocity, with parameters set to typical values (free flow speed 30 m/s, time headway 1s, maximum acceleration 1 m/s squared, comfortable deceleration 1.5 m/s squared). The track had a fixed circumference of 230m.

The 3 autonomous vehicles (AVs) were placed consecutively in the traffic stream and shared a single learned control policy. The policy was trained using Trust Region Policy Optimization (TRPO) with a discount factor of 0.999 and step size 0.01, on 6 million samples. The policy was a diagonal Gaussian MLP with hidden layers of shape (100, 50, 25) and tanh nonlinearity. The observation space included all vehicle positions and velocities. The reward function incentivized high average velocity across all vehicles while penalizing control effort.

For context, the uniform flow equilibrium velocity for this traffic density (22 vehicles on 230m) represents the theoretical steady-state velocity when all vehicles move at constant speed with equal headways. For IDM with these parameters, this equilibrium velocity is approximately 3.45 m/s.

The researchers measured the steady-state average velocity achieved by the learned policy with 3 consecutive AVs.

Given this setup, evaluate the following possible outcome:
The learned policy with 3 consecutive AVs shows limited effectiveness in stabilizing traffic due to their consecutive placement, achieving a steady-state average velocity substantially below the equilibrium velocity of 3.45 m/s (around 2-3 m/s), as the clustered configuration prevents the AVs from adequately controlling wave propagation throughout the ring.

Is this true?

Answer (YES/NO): NO